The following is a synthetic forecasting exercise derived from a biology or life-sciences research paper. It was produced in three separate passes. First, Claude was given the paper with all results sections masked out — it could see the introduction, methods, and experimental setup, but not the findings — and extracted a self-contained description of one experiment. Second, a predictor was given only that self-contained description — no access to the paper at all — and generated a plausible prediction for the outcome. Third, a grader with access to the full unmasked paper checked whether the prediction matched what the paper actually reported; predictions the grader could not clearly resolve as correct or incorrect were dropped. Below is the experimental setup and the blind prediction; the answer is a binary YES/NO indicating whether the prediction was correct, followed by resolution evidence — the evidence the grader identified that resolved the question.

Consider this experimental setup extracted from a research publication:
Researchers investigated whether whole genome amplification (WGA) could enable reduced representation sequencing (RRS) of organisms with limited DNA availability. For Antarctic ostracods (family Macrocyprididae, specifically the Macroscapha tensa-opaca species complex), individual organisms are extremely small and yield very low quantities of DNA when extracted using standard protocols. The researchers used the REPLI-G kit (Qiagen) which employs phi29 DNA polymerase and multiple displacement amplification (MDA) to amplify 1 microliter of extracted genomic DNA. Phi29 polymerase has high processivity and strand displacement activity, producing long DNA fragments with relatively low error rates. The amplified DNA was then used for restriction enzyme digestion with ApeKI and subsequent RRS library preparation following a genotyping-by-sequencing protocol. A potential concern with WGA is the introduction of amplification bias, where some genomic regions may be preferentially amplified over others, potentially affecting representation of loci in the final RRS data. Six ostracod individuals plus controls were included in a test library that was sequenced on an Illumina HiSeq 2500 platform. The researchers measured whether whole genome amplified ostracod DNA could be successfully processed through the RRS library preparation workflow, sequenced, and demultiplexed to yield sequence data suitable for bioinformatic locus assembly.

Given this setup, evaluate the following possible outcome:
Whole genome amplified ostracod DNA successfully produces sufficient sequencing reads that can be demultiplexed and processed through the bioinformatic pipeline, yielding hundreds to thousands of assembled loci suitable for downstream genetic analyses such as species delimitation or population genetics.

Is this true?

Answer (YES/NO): YES